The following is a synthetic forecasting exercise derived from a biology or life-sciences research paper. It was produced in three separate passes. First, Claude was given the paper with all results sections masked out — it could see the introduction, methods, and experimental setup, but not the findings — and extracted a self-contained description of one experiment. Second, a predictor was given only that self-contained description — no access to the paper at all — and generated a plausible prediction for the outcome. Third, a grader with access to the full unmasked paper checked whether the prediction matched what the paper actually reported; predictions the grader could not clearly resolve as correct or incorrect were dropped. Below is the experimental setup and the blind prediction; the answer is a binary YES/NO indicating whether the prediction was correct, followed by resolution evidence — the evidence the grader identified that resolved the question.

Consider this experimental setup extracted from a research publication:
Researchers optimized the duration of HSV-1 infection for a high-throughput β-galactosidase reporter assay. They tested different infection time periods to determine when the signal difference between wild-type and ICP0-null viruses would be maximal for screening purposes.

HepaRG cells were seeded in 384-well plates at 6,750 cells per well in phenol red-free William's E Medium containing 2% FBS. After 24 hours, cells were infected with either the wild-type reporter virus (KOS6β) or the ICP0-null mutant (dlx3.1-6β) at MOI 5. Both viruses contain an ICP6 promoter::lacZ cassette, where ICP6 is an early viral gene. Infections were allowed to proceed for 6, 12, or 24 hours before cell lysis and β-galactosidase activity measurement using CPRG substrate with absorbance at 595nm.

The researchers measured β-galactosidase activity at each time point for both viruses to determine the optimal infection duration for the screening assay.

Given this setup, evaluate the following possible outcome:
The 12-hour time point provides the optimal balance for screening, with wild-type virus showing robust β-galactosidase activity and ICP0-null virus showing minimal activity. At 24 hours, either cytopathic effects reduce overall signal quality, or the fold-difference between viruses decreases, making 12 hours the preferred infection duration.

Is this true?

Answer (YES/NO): NO